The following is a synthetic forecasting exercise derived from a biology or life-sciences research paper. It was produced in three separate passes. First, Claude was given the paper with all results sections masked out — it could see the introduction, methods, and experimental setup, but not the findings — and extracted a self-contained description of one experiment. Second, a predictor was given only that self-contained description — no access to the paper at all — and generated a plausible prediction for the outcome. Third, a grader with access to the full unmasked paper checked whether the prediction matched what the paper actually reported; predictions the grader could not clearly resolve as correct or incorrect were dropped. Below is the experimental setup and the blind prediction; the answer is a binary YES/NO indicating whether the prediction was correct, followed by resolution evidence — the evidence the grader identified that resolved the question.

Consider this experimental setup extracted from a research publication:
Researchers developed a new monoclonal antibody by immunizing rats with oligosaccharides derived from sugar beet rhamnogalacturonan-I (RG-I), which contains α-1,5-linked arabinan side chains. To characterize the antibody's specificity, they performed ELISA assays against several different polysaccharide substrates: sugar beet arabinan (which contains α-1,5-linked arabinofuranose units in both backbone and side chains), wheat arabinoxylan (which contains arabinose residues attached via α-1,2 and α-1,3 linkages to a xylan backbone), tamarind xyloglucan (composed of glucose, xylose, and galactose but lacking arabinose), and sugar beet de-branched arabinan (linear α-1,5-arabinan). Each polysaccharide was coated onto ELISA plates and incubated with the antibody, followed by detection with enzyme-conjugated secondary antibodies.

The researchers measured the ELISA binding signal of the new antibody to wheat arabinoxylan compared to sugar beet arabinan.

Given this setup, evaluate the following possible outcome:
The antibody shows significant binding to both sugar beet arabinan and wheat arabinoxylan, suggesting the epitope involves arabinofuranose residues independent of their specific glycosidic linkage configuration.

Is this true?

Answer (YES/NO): NO